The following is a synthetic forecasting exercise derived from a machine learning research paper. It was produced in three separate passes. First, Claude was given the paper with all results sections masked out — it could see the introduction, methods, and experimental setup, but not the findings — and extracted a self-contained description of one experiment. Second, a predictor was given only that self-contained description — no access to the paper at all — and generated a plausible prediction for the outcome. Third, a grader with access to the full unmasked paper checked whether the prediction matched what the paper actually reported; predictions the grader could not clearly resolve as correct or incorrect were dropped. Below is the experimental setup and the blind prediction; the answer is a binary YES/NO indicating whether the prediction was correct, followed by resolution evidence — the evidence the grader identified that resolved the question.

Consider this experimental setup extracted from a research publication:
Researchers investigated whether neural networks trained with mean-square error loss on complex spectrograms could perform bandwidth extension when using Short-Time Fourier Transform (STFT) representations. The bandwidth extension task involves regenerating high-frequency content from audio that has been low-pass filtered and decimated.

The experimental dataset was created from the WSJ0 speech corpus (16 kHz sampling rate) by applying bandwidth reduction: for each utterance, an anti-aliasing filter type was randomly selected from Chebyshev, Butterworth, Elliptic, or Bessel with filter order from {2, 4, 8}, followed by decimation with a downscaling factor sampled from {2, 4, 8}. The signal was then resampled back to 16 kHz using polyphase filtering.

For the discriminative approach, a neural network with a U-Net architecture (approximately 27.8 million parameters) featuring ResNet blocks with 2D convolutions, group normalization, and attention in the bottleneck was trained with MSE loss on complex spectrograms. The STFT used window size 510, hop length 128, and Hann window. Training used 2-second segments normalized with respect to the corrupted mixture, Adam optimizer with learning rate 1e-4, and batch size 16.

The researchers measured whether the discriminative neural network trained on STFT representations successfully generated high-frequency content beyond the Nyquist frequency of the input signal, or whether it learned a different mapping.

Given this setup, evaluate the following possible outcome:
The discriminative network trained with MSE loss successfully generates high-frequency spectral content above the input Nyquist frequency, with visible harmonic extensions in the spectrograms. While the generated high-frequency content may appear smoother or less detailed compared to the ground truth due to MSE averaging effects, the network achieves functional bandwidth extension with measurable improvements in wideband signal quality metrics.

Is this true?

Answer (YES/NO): NO